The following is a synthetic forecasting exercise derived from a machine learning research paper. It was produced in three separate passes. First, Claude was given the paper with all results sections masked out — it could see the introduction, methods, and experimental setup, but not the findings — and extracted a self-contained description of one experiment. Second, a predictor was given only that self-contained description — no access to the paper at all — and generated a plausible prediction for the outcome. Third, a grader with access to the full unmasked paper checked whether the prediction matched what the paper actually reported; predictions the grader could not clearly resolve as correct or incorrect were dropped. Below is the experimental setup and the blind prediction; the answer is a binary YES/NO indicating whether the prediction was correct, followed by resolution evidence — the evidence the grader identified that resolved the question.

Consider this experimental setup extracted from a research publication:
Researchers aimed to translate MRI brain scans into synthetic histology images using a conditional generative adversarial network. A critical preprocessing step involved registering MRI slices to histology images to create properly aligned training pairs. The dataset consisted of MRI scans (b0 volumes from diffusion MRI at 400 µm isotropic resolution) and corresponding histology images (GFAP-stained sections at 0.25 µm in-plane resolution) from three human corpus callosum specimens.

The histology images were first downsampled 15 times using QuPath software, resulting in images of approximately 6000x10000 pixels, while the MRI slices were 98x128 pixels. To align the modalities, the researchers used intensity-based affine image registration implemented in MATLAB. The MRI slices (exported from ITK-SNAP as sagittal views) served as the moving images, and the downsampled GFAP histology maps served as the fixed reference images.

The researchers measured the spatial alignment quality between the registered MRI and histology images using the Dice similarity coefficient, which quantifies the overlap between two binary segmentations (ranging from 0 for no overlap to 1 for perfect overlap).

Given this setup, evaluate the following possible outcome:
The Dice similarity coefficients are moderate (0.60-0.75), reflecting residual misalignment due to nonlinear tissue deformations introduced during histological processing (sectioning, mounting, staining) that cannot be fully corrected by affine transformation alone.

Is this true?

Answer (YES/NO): NO